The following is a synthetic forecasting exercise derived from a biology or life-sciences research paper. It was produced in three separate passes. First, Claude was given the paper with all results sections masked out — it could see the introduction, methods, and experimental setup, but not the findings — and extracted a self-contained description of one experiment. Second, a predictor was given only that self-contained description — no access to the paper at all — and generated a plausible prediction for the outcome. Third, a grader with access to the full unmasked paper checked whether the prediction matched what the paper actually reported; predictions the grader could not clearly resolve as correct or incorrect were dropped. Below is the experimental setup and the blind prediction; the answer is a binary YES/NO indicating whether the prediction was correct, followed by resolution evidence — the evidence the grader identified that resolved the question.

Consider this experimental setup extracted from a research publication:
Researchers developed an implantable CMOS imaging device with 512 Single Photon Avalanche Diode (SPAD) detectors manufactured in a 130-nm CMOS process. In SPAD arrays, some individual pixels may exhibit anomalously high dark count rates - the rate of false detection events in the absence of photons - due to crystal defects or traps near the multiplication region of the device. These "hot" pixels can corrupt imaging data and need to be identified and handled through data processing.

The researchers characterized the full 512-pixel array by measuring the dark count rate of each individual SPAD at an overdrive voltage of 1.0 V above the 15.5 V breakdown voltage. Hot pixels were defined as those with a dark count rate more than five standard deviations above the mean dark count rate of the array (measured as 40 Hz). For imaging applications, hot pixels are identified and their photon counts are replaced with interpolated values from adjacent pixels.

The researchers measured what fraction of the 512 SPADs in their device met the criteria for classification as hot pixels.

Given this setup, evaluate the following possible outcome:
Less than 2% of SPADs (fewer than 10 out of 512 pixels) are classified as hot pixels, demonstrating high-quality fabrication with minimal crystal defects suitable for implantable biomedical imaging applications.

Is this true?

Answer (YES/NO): NO